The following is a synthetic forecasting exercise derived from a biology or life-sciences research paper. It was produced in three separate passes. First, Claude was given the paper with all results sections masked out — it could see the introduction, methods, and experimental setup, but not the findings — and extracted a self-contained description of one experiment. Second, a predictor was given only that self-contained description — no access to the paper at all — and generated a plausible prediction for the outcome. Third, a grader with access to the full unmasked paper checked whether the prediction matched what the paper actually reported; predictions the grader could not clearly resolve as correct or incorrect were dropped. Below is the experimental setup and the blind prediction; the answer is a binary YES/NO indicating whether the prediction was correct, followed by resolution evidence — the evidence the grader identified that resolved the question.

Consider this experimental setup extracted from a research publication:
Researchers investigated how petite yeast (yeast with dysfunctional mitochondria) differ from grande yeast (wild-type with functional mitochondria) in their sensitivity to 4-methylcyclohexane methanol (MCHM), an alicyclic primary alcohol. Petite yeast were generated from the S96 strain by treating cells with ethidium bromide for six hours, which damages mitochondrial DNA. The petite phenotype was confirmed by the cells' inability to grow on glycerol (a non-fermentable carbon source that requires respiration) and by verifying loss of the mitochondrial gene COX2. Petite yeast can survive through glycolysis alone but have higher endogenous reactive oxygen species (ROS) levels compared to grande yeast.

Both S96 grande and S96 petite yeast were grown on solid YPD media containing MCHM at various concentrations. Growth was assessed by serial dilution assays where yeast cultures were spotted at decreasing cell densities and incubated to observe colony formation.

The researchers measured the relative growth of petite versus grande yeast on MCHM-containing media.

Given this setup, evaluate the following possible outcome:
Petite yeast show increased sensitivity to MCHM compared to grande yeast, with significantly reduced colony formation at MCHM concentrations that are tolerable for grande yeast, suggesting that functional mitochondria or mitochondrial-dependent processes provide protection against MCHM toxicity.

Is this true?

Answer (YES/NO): YES